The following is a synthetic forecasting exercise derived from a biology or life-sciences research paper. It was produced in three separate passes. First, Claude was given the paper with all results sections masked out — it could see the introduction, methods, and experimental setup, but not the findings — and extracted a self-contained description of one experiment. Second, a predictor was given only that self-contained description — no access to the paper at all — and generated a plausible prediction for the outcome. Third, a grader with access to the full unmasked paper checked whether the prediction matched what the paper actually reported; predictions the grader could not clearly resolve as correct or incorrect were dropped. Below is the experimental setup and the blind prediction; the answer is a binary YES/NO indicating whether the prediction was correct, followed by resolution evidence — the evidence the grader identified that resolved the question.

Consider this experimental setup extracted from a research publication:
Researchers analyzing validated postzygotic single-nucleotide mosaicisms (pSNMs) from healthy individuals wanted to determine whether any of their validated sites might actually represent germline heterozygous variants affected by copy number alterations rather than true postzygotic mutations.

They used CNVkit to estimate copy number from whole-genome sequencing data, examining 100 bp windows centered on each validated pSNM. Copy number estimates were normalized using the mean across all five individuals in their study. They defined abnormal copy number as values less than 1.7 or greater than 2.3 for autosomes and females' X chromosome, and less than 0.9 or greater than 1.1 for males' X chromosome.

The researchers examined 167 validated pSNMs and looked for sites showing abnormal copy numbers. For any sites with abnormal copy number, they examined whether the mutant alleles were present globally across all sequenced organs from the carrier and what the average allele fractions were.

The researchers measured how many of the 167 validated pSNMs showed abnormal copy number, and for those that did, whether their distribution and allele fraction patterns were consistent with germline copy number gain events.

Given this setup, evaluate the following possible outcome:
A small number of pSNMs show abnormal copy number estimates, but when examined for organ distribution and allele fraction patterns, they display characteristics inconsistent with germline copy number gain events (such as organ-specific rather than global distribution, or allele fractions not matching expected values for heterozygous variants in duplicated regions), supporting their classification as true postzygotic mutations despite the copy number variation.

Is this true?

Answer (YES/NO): NO